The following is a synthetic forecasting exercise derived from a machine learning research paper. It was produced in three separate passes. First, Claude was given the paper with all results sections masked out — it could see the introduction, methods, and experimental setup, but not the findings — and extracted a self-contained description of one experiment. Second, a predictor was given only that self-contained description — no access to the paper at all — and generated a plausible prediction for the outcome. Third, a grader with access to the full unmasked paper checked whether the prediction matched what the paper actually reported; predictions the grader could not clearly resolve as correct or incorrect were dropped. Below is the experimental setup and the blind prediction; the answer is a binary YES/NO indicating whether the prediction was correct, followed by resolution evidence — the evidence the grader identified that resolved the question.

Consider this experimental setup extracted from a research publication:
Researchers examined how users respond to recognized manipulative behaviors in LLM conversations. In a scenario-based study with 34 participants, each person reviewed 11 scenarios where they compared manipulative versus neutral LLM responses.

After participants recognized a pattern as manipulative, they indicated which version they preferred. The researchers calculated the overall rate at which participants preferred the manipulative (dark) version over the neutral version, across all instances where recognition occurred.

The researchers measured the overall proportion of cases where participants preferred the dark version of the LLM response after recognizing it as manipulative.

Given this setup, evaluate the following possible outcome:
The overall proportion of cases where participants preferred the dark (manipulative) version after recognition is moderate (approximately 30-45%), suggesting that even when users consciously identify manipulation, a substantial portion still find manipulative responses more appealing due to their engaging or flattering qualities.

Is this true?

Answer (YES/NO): NO